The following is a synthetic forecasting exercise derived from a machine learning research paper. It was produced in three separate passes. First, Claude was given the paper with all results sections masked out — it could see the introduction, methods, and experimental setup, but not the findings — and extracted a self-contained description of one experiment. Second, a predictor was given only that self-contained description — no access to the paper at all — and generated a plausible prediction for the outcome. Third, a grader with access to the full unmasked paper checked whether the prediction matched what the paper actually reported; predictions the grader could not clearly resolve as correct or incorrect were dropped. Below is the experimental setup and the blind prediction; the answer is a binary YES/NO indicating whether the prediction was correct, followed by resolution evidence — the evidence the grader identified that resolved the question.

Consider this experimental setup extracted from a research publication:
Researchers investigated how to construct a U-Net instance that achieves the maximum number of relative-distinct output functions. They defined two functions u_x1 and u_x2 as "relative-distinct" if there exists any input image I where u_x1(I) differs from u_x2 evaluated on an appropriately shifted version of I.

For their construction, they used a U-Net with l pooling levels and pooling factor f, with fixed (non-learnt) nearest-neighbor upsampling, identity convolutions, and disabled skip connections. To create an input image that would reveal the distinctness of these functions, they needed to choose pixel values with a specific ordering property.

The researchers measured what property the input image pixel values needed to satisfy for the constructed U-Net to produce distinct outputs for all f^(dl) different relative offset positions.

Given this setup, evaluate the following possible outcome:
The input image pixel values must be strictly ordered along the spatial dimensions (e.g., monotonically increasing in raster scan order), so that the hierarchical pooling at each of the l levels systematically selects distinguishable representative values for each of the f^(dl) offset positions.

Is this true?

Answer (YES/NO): YES